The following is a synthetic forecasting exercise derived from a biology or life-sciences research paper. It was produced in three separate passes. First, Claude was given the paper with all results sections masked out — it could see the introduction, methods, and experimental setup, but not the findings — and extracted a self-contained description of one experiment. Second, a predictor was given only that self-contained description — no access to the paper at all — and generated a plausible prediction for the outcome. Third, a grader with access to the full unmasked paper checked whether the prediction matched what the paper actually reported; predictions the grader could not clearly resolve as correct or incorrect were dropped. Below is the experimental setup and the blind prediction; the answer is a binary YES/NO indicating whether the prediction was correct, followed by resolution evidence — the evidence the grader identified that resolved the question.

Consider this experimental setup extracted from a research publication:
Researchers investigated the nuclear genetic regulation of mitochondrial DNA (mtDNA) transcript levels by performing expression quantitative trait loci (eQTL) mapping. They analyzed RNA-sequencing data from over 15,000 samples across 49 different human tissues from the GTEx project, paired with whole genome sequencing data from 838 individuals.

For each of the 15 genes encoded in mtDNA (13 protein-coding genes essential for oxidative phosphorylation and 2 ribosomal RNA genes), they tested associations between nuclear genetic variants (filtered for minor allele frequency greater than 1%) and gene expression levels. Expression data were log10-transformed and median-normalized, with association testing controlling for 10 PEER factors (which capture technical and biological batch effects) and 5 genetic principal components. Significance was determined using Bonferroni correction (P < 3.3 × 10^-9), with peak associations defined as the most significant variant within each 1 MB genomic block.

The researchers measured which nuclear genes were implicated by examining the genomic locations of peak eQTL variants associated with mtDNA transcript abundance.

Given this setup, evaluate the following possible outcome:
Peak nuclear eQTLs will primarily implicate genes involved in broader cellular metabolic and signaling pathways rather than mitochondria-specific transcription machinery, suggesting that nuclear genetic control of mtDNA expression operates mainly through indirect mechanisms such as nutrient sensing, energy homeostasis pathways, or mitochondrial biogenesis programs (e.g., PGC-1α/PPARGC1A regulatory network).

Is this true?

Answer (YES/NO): NO